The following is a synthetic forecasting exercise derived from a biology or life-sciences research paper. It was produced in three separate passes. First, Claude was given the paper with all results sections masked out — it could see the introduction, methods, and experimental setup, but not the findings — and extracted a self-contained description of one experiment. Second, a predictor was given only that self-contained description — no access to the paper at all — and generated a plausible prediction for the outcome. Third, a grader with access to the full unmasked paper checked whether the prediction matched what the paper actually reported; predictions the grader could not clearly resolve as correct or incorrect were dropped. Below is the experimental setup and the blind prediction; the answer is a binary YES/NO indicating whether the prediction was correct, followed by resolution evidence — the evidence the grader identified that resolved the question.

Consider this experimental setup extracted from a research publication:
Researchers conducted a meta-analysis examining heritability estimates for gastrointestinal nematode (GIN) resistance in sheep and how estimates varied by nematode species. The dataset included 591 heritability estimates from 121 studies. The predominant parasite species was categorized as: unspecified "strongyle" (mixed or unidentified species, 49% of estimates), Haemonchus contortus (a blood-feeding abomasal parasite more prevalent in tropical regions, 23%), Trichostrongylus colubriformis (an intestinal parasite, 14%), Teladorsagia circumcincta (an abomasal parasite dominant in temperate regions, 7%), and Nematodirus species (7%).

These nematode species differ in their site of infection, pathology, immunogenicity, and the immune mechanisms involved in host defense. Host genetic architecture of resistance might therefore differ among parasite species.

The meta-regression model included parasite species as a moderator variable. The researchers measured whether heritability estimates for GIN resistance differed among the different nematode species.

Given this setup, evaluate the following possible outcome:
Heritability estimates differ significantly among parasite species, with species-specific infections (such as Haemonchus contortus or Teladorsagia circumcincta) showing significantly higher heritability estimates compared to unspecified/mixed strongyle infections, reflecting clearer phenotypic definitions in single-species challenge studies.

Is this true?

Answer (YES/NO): YES